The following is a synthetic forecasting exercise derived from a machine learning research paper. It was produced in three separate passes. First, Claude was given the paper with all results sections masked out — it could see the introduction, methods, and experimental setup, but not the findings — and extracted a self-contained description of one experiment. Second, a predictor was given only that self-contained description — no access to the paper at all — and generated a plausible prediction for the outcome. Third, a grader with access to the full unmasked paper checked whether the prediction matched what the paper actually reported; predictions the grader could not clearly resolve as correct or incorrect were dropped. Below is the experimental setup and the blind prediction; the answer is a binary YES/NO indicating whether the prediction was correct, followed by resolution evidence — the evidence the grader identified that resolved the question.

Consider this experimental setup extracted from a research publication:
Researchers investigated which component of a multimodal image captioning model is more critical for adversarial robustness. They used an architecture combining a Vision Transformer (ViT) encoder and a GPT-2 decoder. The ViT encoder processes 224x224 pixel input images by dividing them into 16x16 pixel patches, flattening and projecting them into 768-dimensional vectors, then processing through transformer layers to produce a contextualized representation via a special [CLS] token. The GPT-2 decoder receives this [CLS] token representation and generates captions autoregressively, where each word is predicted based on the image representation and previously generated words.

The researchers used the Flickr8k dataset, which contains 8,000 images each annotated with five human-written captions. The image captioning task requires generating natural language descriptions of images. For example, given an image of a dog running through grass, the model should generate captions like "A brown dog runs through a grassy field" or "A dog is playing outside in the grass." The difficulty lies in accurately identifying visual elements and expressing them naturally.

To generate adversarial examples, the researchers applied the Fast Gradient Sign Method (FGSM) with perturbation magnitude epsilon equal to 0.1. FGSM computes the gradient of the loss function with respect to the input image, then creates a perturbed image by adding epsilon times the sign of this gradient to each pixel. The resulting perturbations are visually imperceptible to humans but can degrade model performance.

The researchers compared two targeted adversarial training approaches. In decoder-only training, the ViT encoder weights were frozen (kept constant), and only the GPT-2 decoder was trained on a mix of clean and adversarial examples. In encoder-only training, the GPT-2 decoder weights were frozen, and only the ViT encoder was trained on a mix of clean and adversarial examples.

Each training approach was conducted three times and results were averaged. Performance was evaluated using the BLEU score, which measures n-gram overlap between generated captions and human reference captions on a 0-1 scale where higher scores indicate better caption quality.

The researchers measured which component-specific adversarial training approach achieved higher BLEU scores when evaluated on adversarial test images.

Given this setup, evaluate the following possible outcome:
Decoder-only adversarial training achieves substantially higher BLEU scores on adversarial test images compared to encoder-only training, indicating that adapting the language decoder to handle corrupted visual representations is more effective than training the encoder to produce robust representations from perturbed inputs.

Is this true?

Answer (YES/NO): YES